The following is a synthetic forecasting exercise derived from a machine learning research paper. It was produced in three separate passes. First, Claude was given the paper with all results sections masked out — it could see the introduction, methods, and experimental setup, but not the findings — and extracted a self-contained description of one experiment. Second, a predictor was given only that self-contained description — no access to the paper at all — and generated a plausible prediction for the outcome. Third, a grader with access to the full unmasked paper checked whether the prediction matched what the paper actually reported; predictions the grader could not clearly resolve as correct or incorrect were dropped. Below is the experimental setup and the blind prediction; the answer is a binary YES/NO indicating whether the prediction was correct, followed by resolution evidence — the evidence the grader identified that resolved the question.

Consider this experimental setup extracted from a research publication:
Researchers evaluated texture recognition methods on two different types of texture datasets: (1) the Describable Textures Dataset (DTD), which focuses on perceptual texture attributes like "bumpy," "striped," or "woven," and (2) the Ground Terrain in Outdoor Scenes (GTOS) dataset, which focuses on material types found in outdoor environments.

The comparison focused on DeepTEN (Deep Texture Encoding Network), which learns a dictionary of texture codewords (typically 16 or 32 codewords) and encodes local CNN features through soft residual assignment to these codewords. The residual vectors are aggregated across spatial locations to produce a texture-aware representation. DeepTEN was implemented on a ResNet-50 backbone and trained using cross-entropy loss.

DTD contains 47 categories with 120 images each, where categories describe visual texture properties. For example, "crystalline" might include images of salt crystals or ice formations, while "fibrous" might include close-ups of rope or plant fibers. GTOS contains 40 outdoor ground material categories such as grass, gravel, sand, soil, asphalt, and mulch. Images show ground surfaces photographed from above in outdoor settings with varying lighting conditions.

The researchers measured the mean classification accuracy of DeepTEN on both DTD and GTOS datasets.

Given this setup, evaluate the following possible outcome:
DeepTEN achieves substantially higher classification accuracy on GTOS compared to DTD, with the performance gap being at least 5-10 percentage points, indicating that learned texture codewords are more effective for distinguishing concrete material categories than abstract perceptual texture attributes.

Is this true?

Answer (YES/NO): YES